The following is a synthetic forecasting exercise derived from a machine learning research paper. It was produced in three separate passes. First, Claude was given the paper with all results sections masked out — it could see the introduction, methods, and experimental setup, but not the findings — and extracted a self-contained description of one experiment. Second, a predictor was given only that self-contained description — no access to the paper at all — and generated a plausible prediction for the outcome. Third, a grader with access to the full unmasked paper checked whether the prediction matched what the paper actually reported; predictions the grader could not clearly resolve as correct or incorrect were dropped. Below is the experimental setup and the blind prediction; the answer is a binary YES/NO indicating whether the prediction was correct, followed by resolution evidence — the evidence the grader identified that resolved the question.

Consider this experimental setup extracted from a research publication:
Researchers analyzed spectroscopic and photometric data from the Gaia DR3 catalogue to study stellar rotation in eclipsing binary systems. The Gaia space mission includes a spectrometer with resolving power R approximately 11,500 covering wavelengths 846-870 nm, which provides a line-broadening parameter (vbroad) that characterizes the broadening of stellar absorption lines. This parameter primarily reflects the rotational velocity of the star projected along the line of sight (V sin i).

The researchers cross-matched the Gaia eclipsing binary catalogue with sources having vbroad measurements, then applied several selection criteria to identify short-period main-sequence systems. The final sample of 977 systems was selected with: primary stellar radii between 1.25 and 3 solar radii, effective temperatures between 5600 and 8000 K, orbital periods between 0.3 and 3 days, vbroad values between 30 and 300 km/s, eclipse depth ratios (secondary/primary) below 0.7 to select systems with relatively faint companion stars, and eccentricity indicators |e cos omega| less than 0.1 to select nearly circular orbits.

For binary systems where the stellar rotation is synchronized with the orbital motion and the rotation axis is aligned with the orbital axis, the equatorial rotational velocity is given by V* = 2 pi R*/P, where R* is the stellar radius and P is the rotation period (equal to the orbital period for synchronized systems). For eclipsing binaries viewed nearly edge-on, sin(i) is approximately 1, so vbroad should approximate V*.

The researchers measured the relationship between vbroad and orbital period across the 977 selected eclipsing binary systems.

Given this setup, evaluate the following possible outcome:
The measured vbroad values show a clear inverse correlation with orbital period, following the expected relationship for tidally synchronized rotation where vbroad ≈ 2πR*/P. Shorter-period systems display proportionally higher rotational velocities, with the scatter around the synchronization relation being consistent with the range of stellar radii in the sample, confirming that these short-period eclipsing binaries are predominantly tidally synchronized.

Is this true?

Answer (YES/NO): YES